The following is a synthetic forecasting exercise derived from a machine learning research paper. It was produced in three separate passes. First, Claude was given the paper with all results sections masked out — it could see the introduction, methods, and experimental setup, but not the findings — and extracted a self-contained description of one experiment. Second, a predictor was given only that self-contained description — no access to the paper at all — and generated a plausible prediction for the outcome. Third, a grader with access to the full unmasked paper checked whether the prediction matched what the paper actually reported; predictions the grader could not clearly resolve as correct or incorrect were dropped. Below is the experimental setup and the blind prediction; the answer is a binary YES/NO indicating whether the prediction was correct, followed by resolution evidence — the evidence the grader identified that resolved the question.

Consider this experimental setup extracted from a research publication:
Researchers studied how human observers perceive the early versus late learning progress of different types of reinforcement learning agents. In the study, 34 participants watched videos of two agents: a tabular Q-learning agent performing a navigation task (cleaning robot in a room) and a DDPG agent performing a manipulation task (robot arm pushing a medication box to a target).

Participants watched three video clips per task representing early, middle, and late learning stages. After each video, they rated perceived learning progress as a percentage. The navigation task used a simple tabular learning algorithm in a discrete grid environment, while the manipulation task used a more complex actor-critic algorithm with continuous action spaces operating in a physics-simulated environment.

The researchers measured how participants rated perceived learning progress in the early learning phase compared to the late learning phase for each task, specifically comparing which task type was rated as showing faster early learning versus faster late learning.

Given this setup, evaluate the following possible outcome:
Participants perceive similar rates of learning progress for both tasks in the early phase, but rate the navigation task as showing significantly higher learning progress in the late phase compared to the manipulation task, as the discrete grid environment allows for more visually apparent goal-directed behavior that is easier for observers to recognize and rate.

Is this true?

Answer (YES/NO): NO